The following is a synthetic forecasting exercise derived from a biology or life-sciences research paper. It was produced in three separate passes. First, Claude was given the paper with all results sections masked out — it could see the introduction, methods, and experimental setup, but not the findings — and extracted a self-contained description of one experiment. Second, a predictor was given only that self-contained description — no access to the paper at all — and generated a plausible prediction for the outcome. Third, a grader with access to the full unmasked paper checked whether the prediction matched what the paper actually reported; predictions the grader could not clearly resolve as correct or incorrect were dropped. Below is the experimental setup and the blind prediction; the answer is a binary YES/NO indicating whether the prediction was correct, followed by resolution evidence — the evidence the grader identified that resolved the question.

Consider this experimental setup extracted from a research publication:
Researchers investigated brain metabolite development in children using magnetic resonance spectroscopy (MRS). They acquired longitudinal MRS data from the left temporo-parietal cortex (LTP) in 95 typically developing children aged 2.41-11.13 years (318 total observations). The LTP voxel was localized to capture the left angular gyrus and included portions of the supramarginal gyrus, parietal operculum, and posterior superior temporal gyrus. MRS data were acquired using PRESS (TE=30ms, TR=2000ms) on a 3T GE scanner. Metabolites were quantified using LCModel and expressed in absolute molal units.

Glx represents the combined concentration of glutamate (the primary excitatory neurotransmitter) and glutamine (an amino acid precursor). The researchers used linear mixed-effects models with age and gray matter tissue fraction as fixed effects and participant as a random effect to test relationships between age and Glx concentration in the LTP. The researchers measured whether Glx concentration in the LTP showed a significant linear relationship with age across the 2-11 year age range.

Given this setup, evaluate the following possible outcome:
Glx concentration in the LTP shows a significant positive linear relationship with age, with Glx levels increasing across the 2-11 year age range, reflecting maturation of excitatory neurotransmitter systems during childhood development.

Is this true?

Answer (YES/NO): NO